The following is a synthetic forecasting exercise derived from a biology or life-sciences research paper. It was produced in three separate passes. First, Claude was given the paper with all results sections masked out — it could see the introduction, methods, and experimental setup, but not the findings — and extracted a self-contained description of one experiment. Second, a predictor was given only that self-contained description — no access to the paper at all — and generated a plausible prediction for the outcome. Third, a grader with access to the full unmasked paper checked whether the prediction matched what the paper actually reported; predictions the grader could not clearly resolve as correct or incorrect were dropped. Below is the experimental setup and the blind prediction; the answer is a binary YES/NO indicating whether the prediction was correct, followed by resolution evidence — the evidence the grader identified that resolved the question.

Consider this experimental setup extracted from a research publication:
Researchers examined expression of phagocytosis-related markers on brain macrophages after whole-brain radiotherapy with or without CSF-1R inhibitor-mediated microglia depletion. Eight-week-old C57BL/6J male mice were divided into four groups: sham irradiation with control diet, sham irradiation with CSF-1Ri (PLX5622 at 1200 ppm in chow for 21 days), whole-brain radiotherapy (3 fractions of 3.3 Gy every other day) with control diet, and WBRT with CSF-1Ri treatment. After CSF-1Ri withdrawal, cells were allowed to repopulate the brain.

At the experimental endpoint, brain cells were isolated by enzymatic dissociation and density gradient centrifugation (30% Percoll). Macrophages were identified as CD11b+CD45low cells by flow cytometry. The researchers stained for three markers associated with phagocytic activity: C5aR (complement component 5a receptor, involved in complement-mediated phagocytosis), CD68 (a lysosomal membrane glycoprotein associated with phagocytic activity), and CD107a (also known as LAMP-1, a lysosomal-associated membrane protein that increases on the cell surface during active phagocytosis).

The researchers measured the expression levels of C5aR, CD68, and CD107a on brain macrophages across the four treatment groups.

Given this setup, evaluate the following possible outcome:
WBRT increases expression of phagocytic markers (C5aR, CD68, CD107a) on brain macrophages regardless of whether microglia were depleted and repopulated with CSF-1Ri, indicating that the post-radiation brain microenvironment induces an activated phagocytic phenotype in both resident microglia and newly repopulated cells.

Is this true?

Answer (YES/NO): NO